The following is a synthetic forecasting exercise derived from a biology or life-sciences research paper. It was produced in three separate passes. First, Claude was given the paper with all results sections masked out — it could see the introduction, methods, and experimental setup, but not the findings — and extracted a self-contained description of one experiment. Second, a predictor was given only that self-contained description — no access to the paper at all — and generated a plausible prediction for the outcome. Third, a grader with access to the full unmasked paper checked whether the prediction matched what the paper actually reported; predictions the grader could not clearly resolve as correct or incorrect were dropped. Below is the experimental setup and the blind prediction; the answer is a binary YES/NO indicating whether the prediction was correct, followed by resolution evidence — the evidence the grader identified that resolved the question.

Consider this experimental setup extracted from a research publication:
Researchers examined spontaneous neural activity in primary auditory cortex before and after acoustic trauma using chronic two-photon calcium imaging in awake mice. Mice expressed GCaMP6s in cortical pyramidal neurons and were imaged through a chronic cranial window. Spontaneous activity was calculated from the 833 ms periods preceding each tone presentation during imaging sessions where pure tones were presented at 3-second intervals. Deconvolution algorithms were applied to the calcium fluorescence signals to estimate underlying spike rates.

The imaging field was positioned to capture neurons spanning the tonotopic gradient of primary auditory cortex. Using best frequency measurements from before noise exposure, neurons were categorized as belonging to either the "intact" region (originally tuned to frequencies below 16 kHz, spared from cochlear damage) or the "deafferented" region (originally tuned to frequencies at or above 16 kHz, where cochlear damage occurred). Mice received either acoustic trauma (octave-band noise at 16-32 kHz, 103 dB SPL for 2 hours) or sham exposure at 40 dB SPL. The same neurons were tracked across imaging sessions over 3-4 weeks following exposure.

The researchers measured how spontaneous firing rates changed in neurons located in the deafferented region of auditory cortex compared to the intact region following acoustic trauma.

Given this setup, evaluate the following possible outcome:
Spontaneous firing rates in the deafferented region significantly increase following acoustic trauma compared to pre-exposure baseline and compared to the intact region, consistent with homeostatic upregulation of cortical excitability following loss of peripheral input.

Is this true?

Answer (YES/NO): NO